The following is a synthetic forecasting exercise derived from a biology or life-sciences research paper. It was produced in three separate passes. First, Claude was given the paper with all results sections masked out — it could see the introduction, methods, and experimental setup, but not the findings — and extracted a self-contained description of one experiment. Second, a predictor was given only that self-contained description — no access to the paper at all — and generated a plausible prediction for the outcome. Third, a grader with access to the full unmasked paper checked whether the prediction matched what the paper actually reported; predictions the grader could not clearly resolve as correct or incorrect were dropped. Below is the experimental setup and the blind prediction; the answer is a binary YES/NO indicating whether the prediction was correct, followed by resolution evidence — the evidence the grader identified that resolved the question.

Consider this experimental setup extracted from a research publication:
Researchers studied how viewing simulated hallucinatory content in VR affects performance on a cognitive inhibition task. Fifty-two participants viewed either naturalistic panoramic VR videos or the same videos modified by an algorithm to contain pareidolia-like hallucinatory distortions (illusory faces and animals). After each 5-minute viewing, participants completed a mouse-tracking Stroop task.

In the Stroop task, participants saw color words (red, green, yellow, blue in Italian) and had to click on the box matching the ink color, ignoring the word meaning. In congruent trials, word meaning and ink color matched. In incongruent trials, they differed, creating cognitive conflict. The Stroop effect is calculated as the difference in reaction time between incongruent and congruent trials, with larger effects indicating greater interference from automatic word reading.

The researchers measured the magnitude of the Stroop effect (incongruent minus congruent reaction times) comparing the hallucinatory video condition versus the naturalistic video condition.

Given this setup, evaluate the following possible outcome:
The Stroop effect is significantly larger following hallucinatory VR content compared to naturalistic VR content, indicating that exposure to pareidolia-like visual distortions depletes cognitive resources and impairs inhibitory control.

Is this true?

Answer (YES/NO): NO